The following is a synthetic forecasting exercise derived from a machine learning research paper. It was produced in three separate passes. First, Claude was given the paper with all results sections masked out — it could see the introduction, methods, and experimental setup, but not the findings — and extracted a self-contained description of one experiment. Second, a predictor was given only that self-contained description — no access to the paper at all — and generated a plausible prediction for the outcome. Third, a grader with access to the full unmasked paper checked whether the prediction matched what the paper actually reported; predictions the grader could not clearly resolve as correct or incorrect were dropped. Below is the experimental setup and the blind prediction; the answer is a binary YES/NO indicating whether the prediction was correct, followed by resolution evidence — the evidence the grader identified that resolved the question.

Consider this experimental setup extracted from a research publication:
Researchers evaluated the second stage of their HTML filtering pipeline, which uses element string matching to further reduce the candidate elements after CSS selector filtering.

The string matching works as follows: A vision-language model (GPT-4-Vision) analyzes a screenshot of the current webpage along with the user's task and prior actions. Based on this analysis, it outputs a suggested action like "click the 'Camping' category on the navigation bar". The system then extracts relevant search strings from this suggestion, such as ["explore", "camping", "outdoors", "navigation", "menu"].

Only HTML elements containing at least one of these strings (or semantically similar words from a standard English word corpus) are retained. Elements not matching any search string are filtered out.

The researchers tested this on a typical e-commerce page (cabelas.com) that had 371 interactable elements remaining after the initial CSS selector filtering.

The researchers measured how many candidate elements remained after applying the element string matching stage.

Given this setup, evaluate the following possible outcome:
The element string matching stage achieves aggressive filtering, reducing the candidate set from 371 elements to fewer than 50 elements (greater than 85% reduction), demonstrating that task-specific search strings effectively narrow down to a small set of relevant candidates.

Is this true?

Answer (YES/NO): YES